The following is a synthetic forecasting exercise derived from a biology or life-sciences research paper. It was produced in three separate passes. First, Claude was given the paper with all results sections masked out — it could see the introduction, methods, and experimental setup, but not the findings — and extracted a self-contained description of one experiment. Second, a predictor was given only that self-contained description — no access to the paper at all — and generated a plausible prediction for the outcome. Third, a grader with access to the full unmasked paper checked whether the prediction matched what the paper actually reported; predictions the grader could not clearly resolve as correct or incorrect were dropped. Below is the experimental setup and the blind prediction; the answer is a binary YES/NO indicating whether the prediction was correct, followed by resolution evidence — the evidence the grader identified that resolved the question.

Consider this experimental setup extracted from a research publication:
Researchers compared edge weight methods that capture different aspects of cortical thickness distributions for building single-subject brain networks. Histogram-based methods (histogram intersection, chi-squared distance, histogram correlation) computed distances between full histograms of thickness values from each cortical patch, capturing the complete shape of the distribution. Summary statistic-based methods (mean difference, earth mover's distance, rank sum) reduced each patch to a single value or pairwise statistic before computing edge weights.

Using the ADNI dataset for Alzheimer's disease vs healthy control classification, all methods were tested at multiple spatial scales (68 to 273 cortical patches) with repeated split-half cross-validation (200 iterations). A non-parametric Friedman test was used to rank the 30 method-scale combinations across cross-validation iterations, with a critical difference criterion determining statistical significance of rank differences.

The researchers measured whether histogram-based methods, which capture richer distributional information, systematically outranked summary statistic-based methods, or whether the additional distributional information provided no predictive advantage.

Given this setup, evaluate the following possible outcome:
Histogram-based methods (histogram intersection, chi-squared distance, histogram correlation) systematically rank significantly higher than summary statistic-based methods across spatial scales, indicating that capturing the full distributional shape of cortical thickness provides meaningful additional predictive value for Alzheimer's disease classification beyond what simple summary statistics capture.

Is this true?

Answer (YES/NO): NO